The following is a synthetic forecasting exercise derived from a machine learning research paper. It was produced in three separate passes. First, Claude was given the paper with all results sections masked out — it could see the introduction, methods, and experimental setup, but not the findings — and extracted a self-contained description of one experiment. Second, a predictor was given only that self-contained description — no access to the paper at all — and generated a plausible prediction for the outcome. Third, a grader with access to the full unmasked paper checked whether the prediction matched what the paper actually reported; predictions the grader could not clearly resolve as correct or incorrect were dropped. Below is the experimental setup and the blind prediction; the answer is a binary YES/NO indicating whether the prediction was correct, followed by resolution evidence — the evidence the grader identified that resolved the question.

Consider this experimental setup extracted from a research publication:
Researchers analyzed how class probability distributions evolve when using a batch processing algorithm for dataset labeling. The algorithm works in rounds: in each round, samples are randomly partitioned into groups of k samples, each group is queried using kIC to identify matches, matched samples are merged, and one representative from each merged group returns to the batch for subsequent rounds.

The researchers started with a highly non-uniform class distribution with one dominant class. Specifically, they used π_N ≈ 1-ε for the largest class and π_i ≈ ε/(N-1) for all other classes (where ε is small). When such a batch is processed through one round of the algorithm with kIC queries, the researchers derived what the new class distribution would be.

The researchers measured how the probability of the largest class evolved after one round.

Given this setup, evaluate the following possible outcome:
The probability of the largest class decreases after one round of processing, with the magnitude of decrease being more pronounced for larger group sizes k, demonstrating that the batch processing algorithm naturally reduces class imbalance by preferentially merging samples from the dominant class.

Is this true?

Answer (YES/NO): YES